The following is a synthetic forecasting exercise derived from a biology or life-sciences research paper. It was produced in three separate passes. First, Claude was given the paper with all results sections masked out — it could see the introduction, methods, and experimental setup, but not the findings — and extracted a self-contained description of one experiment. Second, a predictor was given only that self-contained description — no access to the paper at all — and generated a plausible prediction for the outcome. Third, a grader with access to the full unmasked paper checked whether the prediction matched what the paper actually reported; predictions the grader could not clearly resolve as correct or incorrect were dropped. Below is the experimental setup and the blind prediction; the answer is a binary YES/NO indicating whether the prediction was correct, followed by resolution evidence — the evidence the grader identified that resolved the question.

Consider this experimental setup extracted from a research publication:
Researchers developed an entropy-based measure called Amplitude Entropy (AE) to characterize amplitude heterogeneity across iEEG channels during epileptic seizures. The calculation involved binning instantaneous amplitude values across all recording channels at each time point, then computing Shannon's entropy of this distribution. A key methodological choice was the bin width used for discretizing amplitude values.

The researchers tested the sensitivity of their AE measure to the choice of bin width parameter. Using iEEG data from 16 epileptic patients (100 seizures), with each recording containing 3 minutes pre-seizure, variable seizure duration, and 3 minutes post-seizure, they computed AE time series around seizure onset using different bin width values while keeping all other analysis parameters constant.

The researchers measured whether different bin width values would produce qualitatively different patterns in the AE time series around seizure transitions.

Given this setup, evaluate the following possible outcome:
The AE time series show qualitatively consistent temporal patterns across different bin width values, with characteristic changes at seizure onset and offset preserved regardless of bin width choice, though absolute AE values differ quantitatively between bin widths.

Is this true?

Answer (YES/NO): YES